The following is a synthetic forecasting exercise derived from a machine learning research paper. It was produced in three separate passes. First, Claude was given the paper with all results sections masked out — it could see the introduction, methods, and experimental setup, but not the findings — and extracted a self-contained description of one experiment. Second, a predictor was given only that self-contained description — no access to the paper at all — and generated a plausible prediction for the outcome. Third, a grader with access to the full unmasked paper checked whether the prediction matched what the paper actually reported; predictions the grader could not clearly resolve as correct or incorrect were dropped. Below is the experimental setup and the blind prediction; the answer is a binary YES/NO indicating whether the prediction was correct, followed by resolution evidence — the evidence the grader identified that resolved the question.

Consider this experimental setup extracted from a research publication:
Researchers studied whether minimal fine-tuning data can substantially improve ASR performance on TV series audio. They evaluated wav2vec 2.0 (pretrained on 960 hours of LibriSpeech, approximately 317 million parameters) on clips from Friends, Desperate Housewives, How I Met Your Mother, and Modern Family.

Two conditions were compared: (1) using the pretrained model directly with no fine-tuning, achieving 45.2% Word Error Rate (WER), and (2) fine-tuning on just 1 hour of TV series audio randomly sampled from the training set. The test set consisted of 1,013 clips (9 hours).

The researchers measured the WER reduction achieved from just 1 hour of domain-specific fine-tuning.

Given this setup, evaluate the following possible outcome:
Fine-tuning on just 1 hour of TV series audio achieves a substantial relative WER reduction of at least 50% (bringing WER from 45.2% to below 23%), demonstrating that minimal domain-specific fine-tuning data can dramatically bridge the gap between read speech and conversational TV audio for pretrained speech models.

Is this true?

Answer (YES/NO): NO